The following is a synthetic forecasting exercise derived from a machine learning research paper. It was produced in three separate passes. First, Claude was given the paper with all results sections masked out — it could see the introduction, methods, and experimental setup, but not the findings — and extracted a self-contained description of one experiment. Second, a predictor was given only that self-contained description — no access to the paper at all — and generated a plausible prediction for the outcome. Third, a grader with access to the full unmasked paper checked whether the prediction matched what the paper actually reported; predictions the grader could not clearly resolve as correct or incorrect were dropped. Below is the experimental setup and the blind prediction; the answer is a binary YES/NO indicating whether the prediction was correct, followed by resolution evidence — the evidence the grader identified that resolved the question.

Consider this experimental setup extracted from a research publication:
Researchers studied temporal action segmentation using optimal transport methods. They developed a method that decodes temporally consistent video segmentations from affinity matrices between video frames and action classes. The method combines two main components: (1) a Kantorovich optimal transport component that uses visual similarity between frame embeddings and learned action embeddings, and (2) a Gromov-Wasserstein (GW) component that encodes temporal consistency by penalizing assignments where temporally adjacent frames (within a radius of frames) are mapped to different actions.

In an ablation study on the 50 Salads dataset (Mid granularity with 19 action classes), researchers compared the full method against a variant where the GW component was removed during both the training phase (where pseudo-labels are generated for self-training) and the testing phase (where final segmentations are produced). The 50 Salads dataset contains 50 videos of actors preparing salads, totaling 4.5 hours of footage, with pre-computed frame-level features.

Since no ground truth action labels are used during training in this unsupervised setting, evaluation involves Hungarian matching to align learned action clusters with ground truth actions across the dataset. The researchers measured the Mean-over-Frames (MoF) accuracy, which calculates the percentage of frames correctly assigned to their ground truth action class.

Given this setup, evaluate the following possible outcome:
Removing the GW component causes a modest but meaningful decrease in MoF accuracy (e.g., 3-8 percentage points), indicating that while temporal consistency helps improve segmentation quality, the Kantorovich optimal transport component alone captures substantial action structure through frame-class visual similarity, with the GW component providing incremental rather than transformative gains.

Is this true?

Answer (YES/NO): NO